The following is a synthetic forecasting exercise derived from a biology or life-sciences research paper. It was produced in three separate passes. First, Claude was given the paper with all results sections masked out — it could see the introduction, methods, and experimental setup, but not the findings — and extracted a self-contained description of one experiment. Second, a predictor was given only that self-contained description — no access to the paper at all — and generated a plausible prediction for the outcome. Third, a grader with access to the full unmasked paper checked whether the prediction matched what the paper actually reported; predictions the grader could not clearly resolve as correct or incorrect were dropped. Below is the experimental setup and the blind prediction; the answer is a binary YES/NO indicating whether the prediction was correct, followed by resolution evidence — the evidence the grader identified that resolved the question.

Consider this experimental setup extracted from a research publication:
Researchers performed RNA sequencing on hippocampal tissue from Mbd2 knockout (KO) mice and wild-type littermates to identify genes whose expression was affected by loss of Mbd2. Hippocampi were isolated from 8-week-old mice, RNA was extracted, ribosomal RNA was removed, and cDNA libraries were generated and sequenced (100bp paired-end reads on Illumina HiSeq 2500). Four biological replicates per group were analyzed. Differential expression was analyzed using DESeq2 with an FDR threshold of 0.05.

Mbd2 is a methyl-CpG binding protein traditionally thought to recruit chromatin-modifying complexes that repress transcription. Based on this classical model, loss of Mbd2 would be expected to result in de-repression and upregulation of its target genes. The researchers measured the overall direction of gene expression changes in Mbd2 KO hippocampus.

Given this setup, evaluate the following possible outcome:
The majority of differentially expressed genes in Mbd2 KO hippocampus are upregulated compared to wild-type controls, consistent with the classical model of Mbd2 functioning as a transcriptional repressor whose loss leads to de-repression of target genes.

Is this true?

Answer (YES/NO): YES